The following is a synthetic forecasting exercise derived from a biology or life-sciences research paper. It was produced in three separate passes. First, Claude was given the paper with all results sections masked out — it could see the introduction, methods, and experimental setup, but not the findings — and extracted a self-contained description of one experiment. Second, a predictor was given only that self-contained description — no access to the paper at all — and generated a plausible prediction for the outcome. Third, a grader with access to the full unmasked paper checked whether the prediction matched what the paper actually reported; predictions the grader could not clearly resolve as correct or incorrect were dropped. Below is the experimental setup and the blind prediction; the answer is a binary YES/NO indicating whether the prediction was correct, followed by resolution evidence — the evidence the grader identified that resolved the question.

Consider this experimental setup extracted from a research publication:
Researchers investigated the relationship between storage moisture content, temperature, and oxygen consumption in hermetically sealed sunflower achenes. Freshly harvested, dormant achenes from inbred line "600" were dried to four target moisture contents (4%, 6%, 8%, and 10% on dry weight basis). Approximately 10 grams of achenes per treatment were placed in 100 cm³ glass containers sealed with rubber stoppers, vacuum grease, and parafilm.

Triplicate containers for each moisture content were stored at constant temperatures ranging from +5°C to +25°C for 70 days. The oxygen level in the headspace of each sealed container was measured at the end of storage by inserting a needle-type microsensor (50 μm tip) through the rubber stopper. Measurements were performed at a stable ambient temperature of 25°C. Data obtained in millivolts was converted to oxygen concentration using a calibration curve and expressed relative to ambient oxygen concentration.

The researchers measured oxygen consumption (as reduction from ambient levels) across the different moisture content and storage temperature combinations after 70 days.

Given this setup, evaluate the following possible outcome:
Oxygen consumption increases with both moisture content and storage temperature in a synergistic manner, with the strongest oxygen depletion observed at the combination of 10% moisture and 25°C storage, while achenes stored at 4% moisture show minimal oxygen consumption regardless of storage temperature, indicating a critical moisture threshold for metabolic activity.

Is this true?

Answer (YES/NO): NO